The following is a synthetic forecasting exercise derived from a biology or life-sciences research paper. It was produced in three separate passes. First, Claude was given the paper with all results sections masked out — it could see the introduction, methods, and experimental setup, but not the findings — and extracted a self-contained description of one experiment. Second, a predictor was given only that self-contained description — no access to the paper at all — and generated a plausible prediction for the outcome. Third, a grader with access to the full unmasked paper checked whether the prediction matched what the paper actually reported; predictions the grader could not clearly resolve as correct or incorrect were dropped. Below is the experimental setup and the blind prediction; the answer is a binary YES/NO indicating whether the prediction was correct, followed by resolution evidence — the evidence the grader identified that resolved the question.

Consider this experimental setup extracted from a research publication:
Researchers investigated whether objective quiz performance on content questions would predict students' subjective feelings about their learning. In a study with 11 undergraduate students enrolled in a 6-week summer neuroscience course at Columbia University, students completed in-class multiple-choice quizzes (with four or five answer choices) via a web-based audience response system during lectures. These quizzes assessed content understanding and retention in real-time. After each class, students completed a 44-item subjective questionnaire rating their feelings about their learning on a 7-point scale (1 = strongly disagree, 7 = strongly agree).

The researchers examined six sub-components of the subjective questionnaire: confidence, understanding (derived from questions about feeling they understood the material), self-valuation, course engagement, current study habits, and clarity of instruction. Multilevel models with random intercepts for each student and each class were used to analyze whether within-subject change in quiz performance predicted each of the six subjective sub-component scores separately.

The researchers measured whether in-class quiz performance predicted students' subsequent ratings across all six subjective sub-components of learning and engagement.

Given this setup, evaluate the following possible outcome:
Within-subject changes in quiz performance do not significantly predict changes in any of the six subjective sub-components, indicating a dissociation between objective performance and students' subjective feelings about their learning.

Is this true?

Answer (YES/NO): NO